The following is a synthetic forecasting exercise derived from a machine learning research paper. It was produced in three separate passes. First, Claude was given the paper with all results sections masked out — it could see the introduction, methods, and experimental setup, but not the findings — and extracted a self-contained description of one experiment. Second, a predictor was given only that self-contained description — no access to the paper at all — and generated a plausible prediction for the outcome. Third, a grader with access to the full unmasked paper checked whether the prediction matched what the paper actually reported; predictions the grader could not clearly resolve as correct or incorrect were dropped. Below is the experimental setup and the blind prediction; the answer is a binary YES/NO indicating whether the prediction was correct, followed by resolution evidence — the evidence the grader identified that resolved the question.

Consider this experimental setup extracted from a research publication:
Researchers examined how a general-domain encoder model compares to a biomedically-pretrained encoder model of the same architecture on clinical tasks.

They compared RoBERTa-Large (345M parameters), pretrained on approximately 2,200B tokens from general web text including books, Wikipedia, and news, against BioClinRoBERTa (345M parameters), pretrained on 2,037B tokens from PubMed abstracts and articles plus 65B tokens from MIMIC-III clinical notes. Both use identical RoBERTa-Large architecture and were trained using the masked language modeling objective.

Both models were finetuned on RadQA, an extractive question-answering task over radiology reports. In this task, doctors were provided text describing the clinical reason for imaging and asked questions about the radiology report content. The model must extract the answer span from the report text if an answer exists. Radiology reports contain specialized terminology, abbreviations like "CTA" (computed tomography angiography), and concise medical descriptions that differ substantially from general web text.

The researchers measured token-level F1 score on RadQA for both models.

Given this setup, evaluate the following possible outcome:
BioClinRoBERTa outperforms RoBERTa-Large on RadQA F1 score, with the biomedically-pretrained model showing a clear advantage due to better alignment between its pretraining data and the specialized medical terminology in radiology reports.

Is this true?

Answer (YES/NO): YES